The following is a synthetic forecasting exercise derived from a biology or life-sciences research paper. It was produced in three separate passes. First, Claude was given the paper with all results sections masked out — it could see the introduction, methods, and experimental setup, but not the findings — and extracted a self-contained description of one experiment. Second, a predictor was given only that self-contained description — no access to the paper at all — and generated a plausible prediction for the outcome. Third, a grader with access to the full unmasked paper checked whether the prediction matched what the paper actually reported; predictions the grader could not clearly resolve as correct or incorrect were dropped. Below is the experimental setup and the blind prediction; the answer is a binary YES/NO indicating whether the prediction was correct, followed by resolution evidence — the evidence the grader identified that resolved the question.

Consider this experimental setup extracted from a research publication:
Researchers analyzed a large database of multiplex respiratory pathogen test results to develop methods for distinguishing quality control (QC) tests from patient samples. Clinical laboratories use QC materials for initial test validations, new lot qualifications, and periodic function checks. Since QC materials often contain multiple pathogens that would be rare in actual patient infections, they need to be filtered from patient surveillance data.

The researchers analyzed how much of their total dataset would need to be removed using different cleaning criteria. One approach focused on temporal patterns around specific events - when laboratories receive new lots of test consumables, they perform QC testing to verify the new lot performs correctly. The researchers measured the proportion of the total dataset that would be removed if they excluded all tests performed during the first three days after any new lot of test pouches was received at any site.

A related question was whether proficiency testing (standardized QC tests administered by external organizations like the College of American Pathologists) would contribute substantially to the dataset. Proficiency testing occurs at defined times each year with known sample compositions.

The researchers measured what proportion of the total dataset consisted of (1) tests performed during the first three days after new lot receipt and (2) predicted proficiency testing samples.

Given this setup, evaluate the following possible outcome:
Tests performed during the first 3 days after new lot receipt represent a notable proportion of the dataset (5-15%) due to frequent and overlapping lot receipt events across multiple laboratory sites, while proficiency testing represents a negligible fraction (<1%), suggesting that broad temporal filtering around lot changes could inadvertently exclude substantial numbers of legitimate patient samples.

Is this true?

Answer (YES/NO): NO